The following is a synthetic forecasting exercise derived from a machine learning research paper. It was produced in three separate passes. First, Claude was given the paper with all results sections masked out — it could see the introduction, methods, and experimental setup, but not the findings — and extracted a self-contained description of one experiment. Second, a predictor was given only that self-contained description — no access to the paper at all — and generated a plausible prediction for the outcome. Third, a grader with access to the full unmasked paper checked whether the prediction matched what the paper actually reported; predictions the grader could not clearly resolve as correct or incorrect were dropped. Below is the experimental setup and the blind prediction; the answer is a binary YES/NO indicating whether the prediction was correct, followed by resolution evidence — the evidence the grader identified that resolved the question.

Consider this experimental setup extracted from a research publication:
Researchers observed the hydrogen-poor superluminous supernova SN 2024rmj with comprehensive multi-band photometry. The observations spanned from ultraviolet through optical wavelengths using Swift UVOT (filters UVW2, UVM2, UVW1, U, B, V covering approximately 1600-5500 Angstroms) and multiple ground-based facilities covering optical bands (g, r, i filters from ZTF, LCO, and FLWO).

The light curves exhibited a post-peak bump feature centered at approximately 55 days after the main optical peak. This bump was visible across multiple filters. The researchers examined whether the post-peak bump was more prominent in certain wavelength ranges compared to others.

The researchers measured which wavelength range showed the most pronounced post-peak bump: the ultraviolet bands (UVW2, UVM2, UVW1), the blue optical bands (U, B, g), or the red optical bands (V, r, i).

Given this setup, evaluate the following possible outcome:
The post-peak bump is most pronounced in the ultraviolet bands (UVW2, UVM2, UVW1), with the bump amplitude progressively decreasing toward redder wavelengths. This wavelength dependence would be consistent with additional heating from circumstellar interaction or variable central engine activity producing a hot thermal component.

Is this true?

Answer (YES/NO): YES